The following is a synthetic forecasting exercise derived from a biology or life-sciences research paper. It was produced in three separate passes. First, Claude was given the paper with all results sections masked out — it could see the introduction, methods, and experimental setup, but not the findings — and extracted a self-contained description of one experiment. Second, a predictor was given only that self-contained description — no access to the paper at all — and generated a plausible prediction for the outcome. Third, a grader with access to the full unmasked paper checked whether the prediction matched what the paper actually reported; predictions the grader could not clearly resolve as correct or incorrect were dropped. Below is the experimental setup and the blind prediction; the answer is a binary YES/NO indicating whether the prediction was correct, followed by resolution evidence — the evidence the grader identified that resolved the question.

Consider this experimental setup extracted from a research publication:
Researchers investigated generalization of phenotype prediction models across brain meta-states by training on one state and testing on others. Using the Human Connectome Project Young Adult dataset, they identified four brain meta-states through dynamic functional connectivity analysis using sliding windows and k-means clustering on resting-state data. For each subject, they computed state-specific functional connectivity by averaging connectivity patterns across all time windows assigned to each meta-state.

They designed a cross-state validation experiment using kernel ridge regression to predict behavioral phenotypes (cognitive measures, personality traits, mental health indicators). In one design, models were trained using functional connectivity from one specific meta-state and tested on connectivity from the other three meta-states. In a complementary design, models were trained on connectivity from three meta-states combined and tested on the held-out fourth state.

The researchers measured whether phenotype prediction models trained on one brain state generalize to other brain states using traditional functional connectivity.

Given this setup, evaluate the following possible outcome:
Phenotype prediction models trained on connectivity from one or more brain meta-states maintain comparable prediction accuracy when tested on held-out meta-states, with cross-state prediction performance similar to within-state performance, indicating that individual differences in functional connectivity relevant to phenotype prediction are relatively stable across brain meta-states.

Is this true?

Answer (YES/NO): NO